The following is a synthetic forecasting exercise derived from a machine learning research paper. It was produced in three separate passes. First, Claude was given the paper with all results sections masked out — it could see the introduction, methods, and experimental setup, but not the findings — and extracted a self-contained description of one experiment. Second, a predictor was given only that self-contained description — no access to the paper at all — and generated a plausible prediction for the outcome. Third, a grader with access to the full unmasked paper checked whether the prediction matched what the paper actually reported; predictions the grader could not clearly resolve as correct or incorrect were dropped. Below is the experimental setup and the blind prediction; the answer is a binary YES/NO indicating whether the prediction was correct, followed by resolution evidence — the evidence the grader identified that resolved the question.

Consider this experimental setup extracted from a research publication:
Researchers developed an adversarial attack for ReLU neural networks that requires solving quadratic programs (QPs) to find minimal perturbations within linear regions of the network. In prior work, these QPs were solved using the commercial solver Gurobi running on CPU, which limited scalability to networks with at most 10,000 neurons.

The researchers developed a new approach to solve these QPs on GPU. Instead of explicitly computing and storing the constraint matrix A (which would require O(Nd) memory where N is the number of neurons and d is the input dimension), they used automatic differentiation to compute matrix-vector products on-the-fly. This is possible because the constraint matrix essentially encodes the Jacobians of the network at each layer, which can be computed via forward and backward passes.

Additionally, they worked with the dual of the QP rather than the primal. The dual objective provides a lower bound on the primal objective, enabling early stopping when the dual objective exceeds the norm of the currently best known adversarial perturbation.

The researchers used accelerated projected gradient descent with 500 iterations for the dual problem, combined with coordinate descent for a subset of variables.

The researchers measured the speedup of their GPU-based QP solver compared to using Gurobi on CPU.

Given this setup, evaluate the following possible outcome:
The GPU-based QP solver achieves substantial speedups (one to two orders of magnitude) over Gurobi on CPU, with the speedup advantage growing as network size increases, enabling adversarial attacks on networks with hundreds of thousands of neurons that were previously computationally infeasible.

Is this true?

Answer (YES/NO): NO